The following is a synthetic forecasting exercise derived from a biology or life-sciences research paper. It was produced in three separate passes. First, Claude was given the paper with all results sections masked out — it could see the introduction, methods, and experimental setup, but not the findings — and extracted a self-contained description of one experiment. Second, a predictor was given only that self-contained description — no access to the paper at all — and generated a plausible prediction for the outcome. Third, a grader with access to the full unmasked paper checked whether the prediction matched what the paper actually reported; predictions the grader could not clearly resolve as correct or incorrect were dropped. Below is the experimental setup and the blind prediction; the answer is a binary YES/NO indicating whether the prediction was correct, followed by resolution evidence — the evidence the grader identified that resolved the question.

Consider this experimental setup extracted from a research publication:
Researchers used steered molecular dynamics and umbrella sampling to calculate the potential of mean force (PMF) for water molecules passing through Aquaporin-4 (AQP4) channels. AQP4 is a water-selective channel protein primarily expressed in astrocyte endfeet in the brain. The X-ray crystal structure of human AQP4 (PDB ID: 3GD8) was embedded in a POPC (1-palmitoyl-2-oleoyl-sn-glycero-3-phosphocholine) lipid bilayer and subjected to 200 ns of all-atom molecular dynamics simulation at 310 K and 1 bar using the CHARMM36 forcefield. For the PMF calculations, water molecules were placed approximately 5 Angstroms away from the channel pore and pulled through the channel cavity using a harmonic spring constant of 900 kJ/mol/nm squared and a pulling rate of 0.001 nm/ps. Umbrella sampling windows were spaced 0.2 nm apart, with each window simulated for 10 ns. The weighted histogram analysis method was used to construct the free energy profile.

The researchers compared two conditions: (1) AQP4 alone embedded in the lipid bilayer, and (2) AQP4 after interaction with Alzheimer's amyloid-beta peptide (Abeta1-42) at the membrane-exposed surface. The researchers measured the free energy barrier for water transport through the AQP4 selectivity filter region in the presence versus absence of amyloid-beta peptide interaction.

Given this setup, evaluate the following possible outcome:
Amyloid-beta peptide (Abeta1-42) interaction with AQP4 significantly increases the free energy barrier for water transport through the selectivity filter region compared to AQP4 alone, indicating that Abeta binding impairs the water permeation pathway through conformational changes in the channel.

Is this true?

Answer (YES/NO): NO